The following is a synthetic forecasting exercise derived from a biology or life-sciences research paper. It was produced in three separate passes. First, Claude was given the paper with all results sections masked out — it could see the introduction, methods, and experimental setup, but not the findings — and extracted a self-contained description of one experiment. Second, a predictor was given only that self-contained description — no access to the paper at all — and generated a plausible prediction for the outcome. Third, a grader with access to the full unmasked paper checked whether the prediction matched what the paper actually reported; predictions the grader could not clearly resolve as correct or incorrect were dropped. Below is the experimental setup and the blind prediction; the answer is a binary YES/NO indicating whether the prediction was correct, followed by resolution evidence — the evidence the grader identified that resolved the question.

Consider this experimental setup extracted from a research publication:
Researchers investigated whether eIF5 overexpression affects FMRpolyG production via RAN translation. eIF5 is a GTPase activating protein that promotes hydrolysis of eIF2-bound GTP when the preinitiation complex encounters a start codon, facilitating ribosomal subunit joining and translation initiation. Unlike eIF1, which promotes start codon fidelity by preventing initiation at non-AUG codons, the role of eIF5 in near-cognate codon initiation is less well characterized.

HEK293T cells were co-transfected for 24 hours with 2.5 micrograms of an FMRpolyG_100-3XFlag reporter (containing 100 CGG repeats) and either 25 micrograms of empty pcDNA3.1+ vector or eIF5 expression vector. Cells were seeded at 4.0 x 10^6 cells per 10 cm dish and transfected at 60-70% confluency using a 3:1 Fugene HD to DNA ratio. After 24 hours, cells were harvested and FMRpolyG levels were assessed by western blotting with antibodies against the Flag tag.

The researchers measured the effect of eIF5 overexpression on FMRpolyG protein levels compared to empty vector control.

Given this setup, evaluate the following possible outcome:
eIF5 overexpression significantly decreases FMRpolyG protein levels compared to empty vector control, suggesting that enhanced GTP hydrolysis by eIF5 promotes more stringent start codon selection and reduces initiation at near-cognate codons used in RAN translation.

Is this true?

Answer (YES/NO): NO